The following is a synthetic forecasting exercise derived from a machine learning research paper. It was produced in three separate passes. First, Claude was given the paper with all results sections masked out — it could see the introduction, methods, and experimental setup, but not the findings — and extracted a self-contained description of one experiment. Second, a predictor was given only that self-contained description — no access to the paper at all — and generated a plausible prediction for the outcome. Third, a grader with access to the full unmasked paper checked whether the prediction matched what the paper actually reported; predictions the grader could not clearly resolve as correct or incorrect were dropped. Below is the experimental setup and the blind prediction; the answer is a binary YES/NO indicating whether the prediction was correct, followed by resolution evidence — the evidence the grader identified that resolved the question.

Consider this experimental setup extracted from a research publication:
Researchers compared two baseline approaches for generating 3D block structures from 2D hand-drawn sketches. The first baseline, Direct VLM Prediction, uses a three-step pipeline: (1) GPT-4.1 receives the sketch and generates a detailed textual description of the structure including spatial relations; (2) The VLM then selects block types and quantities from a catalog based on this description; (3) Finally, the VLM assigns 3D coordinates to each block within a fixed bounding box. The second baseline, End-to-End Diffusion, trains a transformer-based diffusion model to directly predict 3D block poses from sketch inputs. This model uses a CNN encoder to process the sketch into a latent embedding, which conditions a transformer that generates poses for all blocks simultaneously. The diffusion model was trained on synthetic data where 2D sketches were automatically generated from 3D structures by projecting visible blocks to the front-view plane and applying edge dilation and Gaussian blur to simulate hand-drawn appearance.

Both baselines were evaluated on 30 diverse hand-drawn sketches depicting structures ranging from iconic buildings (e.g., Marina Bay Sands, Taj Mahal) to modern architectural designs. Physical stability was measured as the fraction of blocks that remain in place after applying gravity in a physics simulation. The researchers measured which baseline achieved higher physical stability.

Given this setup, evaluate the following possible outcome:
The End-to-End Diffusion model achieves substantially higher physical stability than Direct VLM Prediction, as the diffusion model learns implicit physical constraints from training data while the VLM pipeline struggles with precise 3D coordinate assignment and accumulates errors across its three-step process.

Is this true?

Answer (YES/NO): NO